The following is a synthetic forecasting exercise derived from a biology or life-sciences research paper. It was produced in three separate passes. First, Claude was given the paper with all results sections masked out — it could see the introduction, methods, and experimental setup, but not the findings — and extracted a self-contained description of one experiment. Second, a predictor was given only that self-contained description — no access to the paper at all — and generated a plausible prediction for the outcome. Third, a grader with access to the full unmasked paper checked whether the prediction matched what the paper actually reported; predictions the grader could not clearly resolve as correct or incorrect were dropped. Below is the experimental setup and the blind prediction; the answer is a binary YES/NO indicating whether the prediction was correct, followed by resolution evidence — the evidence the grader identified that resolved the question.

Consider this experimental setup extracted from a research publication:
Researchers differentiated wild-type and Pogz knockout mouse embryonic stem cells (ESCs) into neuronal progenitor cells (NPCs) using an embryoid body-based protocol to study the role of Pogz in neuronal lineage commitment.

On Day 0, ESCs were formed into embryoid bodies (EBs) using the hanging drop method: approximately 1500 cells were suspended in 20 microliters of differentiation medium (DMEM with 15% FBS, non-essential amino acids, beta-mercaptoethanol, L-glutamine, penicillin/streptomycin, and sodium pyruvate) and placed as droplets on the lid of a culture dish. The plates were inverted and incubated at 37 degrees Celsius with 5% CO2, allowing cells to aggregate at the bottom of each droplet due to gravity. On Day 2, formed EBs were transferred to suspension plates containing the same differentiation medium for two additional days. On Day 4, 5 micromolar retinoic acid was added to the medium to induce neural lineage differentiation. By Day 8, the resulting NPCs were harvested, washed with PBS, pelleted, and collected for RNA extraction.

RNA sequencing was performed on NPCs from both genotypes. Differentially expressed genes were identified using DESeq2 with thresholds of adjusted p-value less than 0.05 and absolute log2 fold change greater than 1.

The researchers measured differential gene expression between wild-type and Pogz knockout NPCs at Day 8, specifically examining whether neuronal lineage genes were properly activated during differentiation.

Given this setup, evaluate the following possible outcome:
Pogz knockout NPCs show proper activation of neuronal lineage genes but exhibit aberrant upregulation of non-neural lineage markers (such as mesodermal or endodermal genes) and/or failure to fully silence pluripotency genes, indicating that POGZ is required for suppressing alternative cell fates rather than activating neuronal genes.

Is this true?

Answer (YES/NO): NO